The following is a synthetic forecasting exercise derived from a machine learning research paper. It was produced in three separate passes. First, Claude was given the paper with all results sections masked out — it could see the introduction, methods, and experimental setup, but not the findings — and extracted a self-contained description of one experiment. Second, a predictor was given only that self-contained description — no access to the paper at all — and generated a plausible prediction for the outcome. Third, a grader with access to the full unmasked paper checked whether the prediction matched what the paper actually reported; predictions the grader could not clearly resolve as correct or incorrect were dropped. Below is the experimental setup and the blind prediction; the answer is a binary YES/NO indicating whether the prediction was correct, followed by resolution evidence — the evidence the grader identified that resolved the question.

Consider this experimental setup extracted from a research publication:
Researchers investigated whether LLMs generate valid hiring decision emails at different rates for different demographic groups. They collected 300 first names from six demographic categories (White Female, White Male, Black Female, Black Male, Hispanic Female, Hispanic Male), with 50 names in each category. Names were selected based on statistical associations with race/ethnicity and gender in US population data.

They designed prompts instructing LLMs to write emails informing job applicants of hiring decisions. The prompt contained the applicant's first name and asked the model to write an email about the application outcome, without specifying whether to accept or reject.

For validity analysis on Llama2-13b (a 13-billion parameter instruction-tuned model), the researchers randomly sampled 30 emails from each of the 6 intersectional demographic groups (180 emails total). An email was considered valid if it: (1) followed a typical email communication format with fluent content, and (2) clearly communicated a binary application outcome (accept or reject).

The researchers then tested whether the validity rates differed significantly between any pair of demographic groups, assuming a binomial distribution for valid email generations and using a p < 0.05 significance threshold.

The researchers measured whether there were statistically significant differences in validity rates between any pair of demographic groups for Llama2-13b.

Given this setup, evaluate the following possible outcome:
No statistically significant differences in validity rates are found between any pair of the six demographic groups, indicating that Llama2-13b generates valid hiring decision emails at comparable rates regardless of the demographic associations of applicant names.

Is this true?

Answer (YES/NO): YES